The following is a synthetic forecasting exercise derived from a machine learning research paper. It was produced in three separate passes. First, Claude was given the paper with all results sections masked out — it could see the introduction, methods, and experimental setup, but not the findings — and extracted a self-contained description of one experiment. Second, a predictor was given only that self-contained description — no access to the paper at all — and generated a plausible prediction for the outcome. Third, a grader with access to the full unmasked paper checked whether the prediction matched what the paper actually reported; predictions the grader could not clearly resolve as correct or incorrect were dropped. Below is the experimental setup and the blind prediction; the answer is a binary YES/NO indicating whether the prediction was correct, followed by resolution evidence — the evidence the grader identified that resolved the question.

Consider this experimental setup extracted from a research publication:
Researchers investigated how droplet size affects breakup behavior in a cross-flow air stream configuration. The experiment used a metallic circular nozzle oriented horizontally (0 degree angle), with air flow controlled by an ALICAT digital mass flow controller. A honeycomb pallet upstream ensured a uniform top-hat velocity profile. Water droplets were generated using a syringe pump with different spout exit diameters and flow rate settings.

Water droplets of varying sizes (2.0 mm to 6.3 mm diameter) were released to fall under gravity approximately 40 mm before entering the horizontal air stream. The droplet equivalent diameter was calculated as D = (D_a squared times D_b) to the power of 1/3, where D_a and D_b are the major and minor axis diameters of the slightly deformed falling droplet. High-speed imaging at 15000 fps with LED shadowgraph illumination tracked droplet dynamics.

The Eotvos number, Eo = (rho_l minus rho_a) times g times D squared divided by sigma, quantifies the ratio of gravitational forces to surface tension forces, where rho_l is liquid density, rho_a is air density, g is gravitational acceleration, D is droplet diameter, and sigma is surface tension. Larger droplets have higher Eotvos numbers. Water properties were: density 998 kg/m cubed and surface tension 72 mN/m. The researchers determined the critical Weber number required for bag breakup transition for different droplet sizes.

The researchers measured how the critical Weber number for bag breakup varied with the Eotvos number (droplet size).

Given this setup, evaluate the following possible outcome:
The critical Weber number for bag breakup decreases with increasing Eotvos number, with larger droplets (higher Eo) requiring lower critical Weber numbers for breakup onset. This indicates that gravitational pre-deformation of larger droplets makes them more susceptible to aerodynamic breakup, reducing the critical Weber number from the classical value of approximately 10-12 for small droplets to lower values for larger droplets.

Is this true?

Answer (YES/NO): YES